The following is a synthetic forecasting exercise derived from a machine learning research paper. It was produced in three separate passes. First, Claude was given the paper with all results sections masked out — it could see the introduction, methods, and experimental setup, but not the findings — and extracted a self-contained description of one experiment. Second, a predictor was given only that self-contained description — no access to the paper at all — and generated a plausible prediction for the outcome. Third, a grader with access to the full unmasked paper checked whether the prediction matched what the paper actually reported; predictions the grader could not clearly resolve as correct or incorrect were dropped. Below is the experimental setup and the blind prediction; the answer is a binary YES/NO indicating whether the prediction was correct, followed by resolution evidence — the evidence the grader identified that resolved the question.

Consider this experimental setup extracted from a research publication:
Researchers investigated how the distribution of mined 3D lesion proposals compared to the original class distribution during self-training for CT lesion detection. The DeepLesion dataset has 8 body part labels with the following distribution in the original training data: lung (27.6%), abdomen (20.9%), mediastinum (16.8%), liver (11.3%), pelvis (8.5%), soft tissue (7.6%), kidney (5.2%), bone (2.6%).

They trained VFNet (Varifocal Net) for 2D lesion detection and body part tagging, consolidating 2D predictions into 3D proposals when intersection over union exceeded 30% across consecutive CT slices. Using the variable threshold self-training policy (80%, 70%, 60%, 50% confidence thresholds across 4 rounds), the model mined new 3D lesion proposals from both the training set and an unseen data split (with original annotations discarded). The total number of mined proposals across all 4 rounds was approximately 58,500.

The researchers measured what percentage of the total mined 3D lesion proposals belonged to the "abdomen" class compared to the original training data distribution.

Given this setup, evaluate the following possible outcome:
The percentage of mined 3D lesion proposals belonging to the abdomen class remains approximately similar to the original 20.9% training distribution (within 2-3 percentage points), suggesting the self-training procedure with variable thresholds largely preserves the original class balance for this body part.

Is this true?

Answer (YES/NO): NO